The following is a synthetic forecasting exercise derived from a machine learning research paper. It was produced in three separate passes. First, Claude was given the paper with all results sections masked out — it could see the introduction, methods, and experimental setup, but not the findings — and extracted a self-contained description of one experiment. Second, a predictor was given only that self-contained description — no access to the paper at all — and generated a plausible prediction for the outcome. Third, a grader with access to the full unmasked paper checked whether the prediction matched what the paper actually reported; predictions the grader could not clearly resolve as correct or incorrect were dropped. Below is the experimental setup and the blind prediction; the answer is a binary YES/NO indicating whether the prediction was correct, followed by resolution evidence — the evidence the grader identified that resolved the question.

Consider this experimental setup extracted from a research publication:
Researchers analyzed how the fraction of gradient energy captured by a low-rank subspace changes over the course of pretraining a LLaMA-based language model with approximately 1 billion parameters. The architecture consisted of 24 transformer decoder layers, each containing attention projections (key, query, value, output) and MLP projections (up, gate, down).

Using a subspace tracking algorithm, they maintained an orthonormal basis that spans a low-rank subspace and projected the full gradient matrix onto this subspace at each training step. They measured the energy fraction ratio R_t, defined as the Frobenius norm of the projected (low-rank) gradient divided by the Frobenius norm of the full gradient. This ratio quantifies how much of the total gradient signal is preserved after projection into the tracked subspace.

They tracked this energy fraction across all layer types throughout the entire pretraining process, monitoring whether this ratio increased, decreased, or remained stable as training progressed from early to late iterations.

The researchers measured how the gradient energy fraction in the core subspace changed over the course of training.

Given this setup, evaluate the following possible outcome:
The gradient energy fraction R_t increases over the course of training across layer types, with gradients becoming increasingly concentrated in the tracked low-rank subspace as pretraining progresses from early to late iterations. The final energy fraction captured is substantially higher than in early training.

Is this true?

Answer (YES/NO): NO